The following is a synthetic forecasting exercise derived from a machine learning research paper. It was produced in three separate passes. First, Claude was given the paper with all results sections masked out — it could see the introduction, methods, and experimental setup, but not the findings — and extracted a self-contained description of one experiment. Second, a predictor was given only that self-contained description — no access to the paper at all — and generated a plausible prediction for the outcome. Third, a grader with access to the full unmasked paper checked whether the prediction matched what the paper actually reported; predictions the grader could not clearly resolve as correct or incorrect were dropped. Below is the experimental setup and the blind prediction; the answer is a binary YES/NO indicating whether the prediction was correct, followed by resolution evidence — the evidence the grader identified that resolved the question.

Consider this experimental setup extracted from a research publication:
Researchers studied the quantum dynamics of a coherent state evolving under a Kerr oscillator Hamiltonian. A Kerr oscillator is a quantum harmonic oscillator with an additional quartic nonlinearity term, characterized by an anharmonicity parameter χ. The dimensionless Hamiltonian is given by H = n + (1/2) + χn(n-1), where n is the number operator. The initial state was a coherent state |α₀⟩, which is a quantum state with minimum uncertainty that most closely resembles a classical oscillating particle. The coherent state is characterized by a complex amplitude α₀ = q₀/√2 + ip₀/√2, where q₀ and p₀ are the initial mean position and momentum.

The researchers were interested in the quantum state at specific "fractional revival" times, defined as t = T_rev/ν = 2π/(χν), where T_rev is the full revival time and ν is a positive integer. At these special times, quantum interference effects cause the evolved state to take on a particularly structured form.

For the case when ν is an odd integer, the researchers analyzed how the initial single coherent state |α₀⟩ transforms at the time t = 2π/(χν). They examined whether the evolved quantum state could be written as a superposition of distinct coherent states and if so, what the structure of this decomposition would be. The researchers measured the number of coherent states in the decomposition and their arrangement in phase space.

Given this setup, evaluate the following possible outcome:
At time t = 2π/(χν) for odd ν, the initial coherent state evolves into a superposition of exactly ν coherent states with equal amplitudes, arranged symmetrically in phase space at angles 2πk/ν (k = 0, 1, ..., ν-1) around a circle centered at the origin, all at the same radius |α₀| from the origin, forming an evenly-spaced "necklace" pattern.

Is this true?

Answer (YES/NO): YES